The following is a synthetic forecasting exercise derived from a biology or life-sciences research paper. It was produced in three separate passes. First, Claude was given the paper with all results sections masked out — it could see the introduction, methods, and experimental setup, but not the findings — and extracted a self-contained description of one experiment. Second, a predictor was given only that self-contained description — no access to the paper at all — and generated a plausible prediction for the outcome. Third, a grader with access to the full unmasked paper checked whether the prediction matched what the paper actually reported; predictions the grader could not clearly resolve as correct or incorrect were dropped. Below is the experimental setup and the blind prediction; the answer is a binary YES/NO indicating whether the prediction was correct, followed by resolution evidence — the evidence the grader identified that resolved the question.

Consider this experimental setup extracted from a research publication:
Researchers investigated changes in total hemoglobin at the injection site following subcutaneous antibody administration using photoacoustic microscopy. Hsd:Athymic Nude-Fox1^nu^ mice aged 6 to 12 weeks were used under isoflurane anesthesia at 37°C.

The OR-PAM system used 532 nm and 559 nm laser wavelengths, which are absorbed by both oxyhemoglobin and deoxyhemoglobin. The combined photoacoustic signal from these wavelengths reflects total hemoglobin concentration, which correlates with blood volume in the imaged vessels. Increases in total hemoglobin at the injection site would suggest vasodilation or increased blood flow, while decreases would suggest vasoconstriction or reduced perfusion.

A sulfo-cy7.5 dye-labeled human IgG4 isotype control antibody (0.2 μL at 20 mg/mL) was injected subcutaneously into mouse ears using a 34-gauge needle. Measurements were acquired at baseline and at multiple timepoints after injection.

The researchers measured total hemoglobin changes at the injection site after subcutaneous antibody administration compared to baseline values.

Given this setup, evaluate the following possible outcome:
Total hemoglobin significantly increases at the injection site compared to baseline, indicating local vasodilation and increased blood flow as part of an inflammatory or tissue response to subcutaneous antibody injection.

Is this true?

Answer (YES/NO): NO